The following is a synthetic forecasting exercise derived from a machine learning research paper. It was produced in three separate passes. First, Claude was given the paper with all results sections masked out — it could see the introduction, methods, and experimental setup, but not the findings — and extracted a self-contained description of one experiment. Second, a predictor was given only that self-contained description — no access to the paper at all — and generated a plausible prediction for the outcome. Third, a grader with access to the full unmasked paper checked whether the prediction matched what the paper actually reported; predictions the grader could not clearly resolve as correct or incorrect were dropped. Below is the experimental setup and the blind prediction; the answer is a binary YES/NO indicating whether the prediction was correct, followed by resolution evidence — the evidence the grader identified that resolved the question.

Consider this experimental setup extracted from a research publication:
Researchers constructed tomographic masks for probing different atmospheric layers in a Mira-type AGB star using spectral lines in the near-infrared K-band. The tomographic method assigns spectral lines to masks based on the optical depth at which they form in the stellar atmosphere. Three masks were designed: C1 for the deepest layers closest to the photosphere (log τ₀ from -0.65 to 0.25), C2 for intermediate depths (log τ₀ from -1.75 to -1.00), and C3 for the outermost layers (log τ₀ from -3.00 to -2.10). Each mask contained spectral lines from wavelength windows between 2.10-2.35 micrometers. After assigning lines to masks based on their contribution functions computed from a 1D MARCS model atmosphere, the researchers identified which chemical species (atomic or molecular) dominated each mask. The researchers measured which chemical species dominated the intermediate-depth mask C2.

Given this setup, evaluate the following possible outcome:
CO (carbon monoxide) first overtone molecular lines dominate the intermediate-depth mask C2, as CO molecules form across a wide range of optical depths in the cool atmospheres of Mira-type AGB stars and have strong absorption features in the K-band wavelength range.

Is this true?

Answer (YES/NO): NO